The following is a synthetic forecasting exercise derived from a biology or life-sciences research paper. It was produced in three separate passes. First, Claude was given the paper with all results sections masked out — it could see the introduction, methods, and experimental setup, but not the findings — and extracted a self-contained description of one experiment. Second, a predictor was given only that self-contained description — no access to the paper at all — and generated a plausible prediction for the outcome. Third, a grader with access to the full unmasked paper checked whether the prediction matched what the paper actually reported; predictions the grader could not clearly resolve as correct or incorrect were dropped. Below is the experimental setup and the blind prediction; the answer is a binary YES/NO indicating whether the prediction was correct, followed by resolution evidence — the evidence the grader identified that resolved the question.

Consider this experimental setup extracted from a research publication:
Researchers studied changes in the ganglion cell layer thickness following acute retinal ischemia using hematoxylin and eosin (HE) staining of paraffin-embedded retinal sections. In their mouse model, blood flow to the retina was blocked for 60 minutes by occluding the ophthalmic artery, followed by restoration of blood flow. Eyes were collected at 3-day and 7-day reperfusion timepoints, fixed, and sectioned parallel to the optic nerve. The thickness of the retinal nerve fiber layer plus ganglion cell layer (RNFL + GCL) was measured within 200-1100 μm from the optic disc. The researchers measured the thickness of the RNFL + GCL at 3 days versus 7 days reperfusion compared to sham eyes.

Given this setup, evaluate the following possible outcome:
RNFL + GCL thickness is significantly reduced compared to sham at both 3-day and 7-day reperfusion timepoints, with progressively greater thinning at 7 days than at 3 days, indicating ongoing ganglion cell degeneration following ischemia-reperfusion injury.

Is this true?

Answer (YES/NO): NO